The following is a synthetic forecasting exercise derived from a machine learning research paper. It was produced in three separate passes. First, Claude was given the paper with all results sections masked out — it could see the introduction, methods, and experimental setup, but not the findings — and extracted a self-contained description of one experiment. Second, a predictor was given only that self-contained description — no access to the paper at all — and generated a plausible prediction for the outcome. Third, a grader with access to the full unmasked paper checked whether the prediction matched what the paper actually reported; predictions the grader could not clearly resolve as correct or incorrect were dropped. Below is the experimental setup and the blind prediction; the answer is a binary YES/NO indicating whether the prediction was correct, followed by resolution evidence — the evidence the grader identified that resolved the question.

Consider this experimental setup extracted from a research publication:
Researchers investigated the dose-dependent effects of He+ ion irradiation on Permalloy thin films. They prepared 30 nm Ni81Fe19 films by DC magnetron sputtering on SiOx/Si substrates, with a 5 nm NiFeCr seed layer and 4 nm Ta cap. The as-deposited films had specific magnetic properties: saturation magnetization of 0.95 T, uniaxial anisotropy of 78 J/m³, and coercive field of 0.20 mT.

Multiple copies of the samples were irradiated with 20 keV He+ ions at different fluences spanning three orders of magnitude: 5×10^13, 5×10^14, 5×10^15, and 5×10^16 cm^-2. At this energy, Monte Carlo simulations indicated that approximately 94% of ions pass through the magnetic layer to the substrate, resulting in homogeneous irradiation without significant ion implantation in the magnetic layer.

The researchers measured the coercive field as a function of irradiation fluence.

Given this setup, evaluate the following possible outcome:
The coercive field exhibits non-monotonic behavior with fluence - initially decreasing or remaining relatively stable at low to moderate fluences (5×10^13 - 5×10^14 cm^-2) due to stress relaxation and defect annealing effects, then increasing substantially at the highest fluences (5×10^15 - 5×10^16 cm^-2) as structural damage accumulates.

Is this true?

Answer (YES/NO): NO